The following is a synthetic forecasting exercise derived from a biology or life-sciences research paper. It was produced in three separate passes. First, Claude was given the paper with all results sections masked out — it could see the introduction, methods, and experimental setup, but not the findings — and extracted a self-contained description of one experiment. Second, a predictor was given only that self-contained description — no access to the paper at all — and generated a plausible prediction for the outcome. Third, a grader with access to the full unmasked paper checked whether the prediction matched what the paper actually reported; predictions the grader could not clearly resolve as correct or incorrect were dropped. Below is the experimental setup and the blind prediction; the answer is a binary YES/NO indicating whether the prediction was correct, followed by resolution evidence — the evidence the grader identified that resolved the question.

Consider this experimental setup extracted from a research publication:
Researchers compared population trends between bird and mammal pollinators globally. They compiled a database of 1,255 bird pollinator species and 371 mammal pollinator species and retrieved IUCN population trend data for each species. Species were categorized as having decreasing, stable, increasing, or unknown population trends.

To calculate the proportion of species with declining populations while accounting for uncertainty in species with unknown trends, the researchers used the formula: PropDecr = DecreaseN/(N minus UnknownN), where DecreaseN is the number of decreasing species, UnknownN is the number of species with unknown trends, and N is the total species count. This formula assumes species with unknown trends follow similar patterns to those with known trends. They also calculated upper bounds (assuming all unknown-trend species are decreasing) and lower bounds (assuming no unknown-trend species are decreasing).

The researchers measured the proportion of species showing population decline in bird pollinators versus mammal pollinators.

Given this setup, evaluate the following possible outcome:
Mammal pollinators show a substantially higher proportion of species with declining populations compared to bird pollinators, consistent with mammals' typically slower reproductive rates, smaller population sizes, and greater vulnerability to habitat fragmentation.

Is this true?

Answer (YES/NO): NO